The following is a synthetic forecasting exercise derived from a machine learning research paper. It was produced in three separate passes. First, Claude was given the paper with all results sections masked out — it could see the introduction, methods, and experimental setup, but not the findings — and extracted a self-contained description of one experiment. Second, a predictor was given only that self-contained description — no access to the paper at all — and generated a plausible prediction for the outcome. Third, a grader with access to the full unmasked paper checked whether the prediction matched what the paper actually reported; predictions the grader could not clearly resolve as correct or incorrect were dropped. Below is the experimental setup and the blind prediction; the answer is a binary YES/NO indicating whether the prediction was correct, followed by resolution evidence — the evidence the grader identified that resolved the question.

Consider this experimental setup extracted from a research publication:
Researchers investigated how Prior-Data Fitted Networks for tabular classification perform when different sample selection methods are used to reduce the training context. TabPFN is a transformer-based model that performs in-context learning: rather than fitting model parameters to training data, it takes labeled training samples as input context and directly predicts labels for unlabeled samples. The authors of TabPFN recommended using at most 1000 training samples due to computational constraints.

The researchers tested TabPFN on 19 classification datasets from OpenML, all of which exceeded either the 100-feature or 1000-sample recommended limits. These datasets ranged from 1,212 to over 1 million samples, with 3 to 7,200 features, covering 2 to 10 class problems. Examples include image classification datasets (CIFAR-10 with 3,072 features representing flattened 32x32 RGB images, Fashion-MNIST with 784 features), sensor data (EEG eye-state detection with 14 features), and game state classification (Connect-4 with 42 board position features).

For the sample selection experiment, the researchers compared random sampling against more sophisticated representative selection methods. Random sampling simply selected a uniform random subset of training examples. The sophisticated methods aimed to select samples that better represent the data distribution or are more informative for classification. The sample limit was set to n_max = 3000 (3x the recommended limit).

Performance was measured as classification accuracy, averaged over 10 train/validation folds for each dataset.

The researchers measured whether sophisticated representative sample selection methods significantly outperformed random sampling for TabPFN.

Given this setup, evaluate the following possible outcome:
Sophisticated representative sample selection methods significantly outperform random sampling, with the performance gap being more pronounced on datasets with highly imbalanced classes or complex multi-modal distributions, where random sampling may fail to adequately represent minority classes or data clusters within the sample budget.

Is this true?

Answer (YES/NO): NO